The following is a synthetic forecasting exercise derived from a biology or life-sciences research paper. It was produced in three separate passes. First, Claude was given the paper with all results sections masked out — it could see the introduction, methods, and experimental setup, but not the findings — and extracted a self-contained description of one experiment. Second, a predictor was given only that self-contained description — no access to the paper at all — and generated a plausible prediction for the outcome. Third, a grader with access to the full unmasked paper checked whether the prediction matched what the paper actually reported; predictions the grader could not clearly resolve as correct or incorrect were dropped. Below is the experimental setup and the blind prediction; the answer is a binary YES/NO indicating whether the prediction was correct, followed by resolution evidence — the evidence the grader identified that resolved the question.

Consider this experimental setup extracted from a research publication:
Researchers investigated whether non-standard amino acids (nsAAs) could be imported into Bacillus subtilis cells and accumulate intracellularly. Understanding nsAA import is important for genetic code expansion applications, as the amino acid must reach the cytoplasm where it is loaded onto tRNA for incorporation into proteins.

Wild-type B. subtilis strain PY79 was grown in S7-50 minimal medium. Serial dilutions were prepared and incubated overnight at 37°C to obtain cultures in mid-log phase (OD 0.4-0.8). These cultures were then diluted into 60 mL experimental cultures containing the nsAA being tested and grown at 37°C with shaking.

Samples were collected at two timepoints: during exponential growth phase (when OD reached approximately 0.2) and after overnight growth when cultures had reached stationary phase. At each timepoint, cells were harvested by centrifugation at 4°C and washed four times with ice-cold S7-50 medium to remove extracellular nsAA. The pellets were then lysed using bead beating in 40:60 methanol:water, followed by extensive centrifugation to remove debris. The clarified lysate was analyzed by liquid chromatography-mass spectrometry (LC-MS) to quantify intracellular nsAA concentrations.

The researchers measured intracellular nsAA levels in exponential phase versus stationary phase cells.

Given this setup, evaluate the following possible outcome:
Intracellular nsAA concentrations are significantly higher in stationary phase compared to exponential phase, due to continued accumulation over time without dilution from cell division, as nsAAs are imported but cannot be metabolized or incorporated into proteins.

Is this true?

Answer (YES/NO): NO